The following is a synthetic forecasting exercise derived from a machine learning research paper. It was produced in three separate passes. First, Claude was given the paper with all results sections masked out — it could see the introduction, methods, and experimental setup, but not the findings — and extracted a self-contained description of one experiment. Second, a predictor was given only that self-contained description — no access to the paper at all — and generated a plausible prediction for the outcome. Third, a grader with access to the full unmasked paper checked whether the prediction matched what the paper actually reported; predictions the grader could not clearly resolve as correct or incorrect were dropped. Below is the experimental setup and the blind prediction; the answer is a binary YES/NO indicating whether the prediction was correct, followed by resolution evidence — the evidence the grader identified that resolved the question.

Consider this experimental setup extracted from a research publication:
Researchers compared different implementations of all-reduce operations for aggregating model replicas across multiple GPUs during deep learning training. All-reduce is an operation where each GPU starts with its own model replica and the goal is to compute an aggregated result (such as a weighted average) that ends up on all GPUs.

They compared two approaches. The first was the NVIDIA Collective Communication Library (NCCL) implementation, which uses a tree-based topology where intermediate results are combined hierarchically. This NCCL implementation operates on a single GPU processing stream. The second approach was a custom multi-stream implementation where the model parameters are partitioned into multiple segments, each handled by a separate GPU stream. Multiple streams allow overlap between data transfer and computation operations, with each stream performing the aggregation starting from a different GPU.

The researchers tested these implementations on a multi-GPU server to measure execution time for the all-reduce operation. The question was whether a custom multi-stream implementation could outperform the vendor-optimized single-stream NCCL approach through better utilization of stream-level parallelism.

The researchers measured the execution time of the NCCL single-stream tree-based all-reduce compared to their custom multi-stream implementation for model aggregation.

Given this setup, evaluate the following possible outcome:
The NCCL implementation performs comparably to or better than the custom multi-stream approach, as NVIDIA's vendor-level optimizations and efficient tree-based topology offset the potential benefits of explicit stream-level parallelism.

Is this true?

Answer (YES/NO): NO